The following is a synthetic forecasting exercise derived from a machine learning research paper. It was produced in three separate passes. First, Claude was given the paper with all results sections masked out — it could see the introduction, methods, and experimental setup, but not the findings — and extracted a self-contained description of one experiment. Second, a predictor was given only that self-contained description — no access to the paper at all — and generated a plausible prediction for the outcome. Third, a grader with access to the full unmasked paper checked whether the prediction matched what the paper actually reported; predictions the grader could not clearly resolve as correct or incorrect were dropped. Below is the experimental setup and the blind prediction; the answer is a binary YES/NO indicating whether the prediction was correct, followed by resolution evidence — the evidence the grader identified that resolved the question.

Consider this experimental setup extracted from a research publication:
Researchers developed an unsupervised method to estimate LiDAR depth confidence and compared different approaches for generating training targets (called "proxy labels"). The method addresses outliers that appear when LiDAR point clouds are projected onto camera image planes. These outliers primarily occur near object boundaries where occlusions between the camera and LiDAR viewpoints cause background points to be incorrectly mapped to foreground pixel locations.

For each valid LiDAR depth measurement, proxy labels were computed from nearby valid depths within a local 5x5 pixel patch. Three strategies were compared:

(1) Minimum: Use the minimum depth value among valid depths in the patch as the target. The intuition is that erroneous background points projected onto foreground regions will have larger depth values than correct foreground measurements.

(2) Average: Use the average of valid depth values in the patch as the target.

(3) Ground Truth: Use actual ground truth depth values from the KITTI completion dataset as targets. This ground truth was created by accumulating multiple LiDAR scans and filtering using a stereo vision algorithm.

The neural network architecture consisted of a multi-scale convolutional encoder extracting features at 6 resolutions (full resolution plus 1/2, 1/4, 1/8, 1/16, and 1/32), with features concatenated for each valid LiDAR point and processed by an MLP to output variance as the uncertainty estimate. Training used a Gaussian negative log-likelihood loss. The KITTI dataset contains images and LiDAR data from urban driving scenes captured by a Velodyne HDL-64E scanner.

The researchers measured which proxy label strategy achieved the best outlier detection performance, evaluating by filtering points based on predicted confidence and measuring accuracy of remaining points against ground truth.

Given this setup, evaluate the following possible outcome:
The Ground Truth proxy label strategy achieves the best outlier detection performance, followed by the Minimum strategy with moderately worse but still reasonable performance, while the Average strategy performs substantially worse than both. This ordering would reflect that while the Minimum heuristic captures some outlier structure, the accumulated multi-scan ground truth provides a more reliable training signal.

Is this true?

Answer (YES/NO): NO